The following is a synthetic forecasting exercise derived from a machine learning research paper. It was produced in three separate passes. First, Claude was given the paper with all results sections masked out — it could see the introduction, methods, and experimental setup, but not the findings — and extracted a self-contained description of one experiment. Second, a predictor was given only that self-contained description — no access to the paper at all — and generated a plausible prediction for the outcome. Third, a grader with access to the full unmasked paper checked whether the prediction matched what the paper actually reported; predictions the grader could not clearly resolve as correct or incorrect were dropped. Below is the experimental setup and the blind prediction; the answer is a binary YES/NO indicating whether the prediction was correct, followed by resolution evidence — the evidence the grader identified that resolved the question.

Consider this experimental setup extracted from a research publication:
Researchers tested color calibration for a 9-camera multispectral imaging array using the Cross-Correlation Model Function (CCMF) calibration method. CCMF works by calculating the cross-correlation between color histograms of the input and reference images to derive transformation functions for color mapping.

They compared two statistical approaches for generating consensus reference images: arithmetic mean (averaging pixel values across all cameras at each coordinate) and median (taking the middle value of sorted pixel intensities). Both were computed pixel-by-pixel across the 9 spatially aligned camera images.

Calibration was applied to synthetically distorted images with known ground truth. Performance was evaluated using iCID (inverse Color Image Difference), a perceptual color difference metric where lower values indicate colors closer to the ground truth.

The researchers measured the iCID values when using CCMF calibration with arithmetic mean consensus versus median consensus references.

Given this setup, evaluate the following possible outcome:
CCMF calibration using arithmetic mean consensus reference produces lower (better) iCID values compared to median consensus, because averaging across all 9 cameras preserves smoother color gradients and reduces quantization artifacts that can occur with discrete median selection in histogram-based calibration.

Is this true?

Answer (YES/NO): NO